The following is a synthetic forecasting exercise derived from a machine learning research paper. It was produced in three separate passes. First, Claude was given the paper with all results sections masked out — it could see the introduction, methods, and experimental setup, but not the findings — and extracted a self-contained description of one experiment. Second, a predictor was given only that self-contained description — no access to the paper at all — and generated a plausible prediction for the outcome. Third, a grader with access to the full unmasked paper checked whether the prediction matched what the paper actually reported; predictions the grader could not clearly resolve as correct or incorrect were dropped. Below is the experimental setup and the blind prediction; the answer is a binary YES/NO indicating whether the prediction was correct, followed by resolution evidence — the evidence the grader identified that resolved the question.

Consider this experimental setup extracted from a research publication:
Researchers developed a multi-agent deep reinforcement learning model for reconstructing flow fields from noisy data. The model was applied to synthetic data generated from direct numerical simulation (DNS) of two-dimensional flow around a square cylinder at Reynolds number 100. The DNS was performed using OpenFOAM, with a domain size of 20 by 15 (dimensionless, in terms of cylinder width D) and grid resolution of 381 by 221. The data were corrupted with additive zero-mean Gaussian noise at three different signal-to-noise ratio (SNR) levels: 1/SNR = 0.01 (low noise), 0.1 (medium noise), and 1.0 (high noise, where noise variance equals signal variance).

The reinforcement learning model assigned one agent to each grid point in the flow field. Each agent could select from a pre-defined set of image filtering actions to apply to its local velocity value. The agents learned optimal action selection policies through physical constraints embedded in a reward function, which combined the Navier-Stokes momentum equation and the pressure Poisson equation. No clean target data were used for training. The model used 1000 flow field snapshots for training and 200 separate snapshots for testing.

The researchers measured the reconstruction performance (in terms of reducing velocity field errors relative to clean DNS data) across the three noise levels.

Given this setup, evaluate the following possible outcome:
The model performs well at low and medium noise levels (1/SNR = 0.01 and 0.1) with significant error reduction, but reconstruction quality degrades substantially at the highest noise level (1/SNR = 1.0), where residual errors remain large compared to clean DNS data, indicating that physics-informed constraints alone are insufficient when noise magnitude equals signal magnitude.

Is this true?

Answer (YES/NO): NO